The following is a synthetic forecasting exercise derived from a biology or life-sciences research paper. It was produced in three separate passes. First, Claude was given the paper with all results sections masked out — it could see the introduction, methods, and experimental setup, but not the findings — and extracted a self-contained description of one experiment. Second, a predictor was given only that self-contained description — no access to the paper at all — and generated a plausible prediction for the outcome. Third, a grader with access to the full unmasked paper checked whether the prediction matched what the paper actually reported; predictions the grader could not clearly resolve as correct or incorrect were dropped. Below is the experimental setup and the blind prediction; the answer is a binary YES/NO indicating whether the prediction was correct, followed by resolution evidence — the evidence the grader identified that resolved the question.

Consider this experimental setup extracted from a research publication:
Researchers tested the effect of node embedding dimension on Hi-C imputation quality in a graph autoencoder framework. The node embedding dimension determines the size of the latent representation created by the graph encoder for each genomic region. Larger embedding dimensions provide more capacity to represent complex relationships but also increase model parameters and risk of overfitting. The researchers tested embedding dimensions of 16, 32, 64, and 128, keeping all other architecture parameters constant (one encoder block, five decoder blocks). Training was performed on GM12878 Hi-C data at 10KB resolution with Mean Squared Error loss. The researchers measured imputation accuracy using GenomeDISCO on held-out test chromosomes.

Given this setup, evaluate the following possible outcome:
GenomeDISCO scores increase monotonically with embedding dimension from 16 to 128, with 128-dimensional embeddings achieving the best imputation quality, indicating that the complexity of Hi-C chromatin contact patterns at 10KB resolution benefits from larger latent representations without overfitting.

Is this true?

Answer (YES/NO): NO